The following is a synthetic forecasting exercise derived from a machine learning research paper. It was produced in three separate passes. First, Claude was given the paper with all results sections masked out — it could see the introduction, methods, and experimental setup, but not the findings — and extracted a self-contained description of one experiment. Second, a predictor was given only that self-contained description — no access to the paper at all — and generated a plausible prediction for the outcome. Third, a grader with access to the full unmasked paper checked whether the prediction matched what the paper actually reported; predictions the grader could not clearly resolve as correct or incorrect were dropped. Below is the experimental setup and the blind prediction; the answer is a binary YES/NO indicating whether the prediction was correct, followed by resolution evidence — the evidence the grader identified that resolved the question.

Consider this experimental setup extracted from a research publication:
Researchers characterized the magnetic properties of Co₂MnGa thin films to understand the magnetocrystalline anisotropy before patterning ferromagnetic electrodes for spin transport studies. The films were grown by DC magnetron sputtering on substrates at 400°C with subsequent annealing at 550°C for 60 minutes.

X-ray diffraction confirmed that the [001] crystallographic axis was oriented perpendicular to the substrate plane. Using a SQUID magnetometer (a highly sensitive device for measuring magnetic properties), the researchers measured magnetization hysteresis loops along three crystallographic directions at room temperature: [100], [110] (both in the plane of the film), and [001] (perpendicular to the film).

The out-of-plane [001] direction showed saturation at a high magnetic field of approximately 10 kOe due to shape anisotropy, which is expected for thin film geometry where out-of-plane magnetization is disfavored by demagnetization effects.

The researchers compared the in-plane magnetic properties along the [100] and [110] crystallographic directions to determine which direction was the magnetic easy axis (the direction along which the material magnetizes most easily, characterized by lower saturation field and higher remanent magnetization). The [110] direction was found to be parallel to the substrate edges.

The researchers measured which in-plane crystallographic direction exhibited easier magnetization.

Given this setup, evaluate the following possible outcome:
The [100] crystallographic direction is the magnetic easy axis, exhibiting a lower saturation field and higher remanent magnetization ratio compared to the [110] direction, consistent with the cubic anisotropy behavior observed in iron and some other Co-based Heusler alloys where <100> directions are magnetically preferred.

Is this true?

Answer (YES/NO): NO